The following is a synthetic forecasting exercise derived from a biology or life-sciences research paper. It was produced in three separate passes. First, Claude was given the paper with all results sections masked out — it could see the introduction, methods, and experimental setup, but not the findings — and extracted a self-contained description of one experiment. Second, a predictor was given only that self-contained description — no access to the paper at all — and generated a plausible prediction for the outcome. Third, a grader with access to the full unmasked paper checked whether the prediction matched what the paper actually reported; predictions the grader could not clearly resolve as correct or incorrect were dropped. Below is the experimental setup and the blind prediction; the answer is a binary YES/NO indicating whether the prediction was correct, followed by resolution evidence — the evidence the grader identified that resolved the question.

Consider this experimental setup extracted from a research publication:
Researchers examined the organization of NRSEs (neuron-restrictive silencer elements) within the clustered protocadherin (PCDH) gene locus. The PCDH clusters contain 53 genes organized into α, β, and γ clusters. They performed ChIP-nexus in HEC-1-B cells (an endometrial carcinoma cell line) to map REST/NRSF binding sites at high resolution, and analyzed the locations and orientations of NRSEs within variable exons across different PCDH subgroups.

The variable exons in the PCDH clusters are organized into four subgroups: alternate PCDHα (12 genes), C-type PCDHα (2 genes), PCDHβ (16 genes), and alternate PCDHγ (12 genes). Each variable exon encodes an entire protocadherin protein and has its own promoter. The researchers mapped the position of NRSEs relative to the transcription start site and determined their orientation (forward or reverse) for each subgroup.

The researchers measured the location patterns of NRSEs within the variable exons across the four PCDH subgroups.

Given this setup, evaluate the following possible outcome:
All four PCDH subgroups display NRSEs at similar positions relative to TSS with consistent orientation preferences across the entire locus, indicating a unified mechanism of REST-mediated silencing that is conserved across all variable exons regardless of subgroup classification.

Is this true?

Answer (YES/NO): NO